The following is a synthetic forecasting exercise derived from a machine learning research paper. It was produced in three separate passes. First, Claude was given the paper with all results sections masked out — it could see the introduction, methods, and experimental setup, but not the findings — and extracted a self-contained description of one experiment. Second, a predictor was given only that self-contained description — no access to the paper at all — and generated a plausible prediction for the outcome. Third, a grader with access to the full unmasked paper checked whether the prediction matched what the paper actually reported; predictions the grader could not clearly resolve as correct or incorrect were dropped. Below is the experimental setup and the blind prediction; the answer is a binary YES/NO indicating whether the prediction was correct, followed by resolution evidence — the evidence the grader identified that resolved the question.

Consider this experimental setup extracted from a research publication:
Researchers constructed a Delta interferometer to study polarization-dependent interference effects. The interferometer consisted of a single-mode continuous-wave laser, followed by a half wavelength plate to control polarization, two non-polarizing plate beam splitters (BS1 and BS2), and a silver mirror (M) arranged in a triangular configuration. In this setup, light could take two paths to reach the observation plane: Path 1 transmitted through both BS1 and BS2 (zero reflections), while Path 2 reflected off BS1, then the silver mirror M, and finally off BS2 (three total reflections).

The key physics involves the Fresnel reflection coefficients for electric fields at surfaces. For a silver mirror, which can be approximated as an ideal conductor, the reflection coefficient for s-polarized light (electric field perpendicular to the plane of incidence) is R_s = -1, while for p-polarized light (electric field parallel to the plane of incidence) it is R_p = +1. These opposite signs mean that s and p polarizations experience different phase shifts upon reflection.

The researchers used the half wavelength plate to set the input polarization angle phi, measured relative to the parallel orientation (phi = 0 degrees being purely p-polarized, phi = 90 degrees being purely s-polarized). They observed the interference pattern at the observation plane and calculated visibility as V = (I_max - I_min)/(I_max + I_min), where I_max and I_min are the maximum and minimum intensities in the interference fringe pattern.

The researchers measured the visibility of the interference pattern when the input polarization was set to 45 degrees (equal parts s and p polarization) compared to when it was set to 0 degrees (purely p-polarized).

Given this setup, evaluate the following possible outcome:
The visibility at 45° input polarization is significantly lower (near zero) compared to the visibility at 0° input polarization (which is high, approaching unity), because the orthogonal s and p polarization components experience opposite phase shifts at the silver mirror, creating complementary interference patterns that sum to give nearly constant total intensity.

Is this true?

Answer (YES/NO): YES